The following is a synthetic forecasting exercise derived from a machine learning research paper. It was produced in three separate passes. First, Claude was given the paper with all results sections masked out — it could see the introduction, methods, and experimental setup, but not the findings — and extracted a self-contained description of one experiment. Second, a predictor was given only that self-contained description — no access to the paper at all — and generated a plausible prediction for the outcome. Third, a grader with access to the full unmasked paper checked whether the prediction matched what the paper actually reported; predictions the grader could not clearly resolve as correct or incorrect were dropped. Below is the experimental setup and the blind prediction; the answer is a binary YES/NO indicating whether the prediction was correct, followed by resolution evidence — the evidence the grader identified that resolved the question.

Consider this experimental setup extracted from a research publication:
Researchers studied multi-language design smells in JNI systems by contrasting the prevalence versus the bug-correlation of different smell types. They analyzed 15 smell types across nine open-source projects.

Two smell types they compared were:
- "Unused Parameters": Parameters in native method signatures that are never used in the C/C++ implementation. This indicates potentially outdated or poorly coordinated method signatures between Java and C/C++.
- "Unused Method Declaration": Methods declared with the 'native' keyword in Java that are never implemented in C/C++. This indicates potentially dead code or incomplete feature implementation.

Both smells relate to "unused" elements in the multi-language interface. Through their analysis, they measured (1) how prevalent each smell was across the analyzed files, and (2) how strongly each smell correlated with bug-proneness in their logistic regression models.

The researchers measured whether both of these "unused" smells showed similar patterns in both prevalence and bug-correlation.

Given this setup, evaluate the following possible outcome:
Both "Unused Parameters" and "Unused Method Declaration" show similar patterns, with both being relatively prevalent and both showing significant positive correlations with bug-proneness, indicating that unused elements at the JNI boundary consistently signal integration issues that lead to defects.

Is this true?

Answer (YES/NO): NO